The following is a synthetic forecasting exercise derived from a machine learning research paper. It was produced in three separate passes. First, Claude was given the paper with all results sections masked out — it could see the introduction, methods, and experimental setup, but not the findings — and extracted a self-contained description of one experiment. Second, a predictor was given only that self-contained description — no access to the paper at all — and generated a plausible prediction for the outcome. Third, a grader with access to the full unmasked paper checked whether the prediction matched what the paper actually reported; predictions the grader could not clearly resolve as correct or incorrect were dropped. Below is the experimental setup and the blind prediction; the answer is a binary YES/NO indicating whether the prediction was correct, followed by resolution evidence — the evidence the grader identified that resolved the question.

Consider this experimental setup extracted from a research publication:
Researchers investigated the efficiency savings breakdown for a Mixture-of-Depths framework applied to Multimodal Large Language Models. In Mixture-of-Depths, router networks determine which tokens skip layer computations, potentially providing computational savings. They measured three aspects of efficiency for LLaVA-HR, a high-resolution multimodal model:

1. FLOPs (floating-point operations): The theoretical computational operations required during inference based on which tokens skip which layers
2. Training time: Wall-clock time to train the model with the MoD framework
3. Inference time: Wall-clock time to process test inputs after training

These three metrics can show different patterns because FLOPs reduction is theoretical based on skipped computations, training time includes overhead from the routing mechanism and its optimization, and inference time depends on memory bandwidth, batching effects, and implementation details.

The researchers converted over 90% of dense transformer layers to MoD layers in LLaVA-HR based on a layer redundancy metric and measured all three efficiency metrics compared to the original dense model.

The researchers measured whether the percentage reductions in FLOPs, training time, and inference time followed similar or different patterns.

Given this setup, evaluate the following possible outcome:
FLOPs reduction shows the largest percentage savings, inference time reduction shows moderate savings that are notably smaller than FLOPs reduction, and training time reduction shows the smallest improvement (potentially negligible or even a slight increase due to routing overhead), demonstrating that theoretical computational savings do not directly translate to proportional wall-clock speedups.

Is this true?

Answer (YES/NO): NO